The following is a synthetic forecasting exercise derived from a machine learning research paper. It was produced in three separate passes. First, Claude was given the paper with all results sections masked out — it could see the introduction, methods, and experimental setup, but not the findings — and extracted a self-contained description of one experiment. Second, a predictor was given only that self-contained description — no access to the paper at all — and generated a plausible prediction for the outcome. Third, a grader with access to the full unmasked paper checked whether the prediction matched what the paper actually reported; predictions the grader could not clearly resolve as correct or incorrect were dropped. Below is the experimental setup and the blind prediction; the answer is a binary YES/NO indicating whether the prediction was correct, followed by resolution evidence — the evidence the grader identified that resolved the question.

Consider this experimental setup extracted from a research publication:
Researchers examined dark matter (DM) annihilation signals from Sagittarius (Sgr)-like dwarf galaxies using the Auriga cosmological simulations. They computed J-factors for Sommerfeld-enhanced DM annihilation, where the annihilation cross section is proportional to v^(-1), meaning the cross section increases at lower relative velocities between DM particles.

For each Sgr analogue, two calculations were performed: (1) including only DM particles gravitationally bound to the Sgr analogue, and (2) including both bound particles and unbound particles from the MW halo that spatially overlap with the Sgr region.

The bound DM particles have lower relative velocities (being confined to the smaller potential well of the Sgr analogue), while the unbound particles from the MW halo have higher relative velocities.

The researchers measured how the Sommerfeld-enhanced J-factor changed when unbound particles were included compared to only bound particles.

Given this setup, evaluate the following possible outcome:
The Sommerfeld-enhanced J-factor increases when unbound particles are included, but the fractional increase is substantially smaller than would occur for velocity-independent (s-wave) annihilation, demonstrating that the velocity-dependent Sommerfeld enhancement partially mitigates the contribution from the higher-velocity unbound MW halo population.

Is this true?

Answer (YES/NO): NO